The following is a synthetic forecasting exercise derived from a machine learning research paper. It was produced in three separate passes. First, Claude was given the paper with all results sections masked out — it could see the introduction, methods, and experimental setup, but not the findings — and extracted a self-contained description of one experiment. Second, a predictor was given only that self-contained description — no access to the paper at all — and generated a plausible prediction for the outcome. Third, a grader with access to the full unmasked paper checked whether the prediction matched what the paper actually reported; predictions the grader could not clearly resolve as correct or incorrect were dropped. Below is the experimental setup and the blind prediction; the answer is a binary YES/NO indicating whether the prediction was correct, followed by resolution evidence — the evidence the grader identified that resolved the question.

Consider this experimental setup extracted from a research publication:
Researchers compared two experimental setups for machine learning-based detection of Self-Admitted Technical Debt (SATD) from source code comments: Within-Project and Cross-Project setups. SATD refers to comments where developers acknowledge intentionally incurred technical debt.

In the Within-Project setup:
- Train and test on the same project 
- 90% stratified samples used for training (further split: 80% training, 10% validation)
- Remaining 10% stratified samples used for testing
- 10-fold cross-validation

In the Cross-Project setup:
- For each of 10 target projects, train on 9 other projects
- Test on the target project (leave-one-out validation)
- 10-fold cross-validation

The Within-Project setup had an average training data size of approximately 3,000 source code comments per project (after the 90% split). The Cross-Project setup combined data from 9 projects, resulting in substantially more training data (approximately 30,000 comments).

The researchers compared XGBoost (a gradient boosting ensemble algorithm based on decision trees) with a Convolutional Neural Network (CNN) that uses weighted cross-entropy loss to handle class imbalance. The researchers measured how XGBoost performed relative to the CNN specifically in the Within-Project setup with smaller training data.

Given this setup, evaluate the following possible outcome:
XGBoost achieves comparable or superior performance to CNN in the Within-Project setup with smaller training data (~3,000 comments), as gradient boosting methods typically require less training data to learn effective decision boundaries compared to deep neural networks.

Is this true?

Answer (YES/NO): YES